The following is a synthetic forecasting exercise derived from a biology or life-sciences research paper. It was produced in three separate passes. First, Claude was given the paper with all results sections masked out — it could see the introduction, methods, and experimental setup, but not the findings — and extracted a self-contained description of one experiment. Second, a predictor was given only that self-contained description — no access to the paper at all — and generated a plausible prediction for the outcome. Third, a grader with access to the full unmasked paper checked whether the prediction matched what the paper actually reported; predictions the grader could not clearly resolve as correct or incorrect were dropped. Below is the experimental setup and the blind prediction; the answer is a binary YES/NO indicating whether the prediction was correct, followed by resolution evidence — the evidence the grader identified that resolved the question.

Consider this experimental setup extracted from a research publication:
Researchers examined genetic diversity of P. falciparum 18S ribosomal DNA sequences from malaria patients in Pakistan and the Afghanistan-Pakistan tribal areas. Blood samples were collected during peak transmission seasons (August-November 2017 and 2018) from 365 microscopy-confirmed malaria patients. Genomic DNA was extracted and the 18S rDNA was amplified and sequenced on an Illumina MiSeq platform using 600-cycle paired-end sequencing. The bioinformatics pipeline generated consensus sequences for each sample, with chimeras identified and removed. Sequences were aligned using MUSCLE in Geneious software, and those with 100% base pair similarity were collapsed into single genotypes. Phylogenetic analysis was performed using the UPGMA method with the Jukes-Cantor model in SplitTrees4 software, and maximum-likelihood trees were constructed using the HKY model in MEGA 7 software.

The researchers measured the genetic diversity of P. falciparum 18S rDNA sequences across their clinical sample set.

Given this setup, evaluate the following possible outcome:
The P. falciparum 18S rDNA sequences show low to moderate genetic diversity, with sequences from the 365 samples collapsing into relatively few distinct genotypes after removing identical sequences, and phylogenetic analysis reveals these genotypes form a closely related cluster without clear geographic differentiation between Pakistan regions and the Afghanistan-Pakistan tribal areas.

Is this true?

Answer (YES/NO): NO